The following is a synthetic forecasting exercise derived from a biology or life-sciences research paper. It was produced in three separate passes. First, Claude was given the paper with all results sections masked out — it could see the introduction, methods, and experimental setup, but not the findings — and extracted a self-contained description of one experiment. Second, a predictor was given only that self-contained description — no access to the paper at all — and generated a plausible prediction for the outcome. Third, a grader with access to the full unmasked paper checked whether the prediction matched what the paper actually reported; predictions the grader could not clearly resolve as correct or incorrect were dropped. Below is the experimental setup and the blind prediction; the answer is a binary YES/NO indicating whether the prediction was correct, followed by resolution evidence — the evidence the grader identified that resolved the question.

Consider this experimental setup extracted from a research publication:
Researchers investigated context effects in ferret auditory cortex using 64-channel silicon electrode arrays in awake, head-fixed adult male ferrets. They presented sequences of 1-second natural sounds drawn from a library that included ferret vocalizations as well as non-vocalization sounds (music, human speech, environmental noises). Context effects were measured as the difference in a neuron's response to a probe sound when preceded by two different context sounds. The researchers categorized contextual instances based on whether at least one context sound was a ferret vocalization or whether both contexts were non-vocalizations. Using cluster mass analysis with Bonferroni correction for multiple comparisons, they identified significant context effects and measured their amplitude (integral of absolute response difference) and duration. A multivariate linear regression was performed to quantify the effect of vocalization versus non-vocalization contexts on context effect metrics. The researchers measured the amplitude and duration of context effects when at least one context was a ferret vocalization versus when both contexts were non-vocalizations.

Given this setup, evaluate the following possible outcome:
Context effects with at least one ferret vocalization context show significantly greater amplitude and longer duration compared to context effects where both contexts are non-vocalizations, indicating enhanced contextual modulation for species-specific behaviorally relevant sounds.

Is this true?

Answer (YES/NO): YES